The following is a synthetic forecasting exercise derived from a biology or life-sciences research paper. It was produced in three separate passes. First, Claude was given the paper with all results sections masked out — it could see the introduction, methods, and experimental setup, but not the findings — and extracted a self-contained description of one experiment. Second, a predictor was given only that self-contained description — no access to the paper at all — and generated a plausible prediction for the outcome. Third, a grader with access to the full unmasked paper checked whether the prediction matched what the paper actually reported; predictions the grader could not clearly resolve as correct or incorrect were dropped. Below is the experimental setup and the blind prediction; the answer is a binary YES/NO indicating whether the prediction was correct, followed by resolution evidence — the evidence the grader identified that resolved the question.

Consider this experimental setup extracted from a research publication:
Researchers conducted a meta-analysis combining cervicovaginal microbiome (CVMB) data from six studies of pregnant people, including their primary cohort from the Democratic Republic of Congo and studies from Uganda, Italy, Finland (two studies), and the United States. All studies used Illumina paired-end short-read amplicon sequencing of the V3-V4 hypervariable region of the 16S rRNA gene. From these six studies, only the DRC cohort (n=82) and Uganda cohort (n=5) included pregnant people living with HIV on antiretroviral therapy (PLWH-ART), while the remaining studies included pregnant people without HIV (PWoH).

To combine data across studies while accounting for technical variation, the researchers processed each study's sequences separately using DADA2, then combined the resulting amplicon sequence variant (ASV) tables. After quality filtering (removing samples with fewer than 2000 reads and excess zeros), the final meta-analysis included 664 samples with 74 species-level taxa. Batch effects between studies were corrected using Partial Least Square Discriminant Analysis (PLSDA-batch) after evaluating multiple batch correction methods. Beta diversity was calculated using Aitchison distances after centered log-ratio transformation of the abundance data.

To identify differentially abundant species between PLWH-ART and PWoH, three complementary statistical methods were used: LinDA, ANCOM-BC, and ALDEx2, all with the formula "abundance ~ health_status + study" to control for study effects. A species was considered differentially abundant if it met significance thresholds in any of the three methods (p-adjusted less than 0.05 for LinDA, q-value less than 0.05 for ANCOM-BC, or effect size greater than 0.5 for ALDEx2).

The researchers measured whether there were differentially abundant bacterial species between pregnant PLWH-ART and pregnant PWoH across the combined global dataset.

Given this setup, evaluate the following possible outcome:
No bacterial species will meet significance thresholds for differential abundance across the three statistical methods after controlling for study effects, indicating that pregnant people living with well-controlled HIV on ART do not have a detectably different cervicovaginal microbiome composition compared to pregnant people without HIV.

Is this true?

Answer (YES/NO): NO